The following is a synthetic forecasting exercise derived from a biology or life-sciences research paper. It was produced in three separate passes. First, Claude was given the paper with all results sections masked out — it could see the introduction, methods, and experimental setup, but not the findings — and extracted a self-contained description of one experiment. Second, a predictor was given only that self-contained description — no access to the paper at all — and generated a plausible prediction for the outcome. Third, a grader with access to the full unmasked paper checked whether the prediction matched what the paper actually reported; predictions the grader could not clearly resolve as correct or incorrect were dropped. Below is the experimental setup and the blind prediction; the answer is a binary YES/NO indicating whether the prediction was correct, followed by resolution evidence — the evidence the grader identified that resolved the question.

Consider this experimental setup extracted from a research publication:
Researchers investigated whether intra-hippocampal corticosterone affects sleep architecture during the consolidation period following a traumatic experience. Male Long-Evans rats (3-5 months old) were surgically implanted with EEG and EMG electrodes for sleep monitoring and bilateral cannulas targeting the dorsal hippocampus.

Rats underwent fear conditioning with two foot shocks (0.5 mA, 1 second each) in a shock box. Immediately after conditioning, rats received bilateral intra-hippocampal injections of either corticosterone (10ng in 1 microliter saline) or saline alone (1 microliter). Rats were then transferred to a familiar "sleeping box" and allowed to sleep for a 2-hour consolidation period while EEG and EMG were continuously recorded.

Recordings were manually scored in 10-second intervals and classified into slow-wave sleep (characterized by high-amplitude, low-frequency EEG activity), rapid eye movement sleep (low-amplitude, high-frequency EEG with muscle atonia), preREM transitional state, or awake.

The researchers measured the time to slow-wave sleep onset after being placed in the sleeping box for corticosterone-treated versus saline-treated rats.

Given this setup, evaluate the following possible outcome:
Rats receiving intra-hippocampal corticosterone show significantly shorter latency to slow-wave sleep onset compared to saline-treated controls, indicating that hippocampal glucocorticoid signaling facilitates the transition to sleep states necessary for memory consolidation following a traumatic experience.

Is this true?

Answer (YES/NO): YES